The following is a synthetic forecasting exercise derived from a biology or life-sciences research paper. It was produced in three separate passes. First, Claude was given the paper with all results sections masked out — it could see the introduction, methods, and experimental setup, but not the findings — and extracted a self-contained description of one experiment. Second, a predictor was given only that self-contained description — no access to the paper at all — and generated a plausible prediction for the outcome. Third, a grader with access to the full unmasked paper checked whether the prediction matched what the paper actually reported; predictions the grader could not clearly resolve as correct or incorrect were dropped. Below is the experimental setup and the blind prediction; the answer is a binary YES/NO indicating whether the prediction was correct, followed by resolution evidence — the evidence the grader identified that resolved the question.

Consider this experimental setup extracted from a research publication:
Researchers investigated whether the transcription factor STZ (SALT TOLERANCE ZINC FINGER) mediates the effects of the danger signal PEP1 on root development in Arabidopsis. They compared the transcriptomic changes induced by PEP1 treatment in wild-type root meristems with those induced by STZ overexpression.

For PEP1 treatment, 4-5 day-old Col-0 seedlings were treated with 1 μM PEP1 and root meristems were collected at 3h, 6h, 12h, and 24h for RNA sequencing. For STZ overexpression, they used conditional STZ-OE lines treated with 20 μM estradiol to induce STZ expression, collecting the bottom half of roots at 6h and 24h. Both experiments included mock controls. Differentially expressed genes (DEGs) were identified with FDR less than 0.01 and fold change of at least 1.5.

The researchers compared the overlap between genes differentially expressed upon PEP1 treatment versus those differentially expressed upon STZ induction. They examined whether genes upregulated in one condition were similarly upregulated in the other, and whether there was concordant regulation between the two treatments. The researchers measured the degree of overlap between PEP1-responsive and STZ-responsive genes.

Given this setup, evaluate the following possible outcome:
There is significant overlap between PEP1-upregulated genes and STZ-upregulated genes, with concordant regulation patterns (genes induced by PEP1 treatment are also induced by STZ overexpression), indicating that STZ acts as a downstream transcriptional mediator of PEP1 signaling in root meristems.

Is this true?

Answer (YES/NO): YES